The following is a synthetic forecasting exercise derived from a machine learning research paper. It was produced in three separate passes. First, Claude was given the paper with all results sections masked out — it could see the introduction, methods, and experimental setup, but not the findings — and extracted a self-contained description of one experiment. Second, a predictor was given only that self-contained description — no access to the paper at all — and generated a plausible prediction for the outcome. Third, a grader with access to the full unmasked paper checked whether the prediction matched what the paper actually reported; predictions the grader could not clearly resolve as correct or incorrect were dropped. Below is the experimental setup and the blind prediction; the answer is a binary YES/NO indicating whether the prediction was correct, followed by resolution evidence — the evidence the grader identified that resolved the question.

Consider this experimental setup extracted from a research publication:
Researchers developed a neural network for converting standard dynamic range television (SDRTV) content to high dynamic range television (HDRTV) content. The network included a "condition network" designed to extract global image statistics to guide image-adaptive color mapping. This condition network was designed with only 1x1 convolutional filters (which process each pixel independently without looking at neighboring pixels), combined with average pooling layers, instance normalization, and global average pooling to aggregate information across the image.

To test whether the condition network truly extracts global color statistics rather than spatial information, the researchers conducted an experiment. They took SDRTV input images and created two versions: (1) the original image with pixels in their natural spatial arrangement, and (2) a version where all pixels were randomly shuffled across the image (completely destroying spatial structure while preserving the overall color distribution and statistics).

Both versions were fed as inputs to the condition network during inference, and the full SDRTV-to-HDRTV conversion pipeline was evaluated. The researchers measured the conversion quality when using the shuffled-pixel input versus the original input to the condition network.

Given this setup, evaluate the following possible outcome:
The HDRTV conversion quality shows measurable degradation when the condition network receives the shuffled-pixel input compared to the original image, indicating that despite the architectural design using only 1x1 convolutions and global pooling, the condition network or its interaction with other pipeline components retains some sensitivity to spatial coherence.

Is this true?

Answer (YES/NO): NO